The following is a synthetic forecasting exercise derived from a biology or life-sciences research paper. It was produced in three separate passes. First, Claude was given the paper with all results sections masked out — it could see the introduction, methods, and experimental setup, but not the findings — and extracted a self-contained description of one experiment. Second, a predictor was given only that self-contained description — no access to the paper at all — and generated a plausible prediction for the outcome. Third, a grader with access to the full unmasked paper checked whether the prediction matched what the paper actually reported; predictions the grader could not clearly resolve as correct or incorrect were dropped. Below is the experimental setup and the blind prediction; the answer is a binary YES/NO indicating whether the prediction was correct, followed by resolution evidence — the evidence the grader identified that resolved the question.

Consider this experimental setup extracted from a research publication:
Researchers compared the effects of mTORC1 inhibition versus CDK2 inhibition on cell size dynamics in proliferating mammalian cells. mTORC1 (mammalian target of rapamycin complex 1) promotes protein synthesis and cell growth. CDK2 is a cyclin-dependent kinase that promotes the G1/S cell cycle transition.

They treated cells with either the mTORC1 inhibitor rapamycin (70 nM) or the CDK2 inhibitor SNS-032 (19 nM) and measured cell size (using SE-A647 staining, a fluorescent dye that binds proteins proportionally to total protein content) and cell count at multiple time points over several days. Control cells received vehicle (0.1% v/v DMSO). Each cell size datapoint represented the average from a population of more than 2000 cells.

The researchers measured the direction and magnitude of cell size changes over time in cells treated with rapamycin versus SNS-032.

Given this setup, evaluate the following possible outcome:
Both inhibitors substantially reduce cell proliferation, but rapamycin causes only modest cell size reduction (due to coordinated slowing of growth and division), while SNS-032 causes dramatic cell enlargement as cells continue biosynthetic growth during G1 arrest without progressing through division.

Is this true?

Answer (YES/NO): NO